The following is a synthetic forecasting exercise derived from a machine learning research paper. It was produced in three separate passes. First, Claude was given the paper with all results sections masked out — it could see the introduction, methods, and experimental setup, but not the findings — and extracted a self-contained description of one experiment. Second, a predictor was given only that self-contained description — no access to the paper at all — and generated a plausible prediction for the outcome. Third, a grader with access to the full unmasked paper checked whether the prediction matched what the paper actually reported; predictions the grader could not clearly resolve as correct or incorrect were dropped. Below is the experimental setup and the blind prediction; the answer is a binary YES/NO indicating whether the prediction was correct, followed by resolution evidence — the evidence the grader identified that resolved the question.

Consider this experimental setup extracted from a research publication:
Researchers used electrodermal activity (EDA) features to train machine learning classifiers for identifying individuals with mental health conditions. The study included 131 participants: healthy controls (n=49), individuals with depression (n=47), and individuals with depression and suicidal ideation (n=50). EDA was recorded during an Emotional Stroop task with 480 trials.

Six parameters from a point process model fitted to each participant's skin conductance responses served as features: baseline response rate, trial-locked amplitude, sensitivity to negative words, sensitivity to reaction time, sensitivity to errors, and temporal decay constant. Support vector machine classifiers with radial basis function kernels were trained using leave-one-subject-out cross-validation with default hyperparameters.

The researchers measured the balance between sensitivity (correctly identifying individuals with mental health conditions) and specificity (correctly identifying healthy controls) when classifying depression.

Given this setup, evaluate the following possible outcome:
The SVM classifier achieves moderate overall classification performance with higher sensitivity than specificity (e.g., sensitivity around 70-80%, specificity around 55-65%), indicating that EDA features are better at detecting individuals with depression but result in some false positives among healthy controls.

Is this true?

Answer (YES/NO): NO